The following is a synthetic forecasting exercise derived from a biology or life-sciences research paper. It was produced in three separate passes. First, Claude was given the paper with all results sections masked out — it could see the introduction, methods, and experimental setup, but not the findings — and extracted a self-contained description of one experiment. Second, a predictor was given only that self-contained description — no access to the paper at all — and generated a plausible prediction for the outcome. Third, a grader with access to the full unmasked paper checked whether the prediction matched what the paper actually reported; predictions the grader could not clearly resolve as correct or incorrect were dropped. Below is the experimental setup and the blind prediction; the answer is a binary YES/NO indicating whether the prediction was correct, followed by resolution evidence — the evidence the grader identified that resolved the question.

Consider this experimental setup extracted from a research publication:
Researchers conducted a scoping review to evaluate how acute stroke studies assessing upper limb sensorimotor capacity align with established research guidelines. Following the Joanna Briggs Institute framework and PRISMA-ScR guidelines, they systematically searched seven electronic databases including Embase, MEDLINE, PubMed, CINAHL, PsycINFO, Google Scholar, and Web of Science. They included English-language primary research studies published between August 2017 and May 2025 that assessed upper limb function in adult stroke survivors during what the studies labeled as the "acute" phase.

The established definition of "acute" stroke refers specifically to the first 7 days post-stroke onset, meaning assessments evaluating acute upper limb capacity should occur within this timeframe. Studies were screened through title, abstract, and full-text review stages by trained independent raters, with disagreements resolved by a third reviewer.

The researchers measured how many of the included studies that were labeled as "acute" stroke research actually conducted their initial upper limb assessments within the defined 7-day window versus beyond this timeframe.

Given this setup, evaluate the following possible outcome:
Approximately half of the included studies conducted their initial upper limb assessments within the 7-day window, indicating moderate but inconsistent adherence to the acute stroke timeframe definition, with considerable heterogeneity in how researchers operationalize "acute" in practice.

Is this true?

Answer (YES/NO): NO